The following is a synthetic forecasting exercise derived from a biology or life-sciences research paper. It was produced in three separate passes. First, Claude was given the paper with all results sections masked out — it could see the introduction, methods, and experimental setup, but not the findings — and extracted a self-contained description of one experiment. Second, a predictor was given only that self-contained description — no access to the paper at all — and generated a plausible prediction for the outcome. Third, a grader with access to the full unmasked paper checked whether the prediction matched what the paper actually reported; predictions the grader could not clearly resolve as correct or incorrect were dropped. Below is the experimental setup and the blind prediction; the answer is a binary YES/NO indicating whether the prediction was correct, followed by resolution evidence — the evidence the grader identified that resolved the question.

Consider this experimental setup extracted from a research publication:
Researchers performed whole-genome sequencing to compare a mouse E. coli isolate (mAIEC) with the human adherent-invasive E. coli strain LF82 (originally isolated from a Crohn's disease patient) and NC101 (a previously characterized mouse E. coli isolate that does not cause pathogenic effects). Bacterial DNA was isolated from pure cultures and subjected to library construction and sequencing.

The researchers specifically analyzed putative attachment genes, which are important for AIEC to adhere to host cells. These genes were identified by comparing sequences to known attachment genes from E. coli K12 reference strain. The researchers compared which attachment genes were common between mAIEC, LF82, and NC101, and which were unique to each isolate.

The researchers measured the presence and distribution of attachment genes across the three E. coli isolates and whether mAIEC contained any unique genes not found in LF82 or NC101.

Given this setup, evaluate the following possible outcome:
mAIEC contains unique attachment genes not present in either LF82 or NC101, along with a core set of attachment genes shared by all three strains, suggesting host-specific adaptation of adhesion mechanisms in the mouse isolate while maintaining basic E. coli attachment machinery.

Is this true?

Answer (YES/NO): NO